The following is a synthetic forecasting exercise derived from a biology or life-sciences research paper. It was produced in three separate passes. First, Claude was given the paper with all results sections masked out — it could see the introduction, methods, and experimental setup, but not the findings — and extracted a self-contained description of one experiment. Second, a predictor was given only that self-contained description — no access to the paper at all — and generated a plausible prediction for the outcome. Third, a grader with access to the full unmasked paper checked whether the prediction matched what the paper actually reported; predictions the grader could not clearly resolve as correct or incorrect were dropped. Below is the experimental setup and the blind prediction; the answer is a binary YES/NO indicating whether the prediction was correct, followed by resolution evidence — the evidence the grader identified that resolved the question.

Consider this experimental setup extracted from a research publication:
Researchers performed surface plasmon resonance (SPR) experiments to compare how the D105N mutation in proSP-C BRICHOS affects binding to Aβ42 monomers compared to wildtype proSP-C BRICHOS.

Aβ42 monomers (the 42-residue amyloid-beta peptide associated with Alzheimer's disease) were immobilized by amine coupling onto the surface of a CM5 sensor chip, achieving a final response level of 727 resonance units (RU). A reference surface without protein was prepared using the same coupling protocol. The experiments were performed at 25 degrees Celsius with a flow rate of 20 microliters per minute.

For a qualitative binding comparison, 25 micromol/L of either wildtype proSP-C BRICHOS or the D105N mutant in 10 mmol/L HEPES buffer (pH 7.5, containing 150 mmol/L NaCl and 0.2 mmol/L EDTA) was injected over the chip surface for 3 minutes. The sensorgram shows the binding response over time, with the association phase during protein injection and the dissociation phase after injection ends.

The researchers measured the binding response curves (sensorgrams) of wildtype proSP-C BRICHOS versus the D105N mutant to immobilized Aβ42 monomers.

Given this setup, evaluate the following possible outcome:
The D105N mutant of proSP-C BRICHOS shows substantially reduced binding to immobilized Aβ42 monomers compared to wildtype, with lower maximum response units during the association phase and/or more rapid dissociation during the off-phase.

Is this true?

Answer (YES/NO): NO